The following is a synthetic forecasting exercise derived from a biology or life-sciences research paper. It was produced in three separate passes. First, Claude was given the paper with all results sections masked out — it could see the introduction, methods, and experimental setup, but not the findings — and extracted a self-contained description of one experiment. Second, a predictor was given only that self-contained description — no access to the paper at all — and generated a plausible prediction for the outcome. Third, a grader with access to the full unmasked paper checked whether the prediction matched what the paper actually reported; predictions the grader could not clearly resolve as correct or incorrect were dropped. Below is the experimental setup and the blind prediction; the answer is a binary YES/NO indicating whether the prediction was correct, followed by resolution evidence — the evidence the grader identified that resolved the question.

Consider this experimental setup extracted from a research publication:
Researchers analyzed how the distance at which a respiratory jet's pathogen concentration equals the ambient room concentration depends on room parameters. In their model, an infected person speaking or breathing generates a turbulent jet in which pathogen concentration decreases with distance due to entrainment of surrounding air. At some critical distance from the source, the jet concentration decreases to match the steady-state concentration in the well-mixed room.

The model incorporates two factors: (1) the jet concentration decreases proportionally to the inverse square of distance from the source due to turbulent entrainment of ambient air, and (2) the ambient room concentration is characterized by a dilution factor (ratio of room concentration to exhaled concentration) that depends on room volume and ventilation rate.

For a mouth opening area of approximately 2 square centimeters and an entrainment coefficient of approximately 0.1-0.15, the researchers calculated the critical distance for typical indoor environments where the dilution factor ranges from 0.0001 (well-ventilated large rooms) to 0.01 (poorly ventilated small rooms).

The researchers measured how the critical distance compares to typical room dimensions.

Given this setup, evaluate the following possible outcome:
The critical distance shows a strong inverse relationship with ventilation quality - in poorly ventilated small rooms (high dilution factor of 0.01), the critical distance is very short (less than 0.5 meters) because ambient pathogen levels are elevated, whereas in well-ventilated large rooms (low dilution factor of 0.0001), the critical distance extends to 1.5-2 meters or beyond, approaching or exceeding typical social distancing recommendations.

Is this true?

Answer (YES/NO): NO